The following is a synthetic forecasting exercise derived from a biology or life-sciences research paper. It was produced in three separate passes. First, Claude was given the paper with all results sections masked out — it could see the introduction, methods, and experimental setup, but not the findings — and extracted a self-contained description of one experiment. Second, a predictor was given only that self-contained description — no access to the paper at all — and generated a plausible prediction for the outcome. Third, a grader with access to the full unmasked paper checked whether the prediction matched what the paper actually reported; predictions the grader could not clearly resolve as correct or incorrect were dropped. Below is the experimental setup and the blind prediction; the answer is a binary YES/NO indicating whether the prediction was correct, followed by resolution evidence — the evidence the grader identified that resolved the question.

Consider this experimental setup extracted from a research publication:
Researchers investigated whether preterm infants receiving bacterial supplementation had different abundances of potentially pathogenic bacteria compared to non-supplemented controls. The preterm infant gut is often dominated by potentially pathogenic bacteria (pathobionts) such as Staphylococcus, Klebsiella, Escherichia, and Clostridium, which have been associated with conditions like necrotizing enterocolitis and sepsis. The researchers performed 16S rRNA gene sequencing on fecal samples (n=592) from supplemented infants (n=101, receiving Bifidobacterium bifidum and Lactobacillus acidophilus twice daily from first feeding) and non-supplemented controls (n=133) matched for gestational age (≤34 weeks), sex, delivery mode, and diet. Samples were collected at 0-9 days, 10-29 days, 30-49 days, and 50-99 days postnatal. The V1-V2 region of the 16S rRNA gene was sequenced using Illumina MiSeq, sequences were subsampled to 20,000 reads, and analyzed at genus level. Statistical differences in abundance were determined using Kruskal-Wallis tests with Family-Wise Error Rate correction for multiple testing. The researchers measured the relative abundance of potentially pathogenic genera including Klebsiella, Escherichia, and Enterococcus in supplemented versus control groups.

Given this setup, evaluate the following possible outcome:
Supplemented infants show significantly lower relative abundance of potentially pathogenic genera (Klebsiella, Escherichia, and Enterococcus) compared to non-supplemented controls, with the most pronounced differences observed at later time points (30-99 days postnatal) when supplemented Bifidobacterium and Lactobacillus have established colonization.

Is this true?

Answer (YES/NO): NO